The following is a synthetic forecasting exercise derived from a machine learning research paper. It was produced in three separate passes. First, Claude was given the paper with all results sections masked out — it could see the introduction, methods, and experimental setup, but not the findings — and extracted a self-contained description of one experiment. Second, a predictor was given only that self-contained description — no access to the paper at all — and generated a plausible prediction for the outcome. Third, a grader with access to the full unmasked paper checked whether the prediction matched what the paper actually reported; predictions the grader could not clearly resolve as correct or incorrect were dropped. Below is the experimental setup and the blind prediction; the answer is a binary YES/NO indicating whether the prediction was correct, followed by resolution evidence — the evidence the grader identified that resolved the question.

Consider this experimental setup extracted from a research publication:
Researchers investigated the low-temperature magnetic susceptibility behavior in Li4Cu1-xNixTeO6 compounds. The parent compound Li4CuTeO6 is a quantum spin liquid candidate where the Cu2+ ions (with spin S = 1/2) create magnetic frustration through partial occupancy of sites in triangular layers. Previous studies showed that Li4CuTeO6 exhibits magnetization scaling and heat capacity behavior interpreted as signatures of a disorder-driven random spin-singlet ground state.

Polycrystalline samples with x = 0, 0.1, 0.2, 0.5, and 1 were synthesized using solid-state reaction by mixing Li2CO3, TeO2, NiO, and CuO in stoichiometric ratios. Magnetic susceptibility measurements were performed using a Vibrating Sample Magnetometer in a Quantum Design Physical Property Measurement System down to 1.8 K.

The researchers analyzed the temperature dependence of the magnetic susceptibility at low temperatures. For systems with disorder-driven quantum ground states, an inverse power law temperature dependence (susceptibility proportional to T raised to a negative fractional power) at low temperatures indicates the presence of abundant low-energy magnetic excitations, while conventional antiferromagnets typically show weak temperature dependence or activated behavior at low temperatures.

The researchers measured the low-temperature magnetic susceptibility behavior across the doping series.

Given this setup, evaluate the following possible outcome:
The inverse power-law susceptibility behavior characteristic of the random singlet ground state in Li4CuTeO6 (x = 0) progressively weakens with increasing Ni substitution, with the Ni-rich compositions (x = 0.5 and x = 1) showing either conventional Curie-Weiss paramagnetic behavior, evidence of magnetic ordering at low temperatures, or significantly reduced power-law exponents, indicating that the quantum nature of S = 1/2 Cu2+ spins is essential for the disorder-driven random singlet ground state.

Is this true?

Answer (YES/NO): NO